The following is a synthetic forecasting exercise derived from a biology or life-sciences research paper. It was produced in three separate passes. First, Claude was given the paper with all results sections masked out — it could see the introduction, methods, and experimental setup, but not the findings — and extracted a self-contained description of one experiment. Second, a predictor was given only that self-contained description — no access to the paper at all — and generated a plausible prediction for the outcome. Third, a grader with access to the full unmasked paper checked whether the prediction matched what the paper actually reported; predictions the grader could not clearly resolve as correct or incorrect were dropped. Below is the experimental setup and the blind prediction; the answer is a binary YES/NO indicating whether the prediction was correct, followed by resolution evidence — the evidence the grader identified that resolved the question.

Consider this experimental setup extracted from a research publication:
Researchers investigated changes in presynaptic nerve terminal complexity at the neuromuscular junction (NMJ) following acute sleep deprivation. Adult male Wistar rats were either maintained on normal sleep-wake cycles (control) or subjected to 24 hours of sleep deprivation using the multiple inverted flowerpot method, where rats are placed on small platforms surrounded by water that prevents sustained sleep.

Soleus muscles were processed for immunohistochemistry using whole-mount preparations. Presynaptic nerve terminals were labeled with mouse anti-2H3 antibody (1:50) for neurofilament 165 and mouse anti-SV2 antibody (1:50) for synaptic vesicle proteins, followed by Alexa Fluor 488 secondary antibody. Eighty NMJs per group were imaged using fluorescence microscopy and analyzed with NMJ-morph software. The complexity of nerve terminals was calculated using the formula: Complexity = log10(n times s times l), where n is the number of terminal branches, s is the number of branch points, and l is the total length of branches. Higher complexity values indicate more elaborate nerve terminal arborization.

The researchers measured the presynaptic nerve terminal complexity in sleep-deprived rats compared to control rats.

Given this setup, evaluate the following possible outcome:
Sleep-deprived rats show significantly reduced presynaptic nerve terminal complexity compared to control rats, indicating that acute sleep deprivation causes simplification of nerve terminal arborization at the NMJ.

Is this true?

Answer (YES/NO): NO